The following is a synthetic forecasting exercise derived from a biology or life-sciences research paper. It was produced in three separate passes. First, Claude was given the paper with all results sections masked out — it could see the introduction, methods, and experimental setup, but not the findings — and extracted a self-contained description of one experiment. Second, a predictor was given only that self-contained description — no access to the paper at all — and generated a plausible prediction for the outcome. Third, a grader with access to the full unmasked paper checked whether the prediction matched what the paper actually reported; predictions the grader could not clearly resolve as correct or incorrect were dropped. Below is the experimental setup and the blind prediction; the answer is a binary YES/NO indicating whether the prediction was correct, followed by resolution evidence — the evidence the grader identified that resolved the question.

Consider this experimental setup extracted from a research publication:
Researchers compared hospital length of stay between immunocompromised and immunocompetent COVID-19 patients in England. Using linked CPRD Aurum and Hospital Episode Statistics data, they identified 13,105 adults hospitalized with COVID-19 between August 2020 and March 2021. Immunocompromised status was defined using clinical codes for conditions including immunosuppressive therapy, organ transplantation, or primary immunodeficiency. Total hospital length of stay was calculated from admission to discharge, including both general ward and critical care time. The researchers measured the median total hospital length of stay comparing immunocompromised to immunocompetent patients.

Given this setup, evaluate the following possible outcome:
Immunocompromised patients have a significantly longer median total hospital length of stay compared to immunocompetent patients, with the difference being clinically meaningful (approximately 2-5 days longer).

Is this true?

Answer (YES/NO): NO